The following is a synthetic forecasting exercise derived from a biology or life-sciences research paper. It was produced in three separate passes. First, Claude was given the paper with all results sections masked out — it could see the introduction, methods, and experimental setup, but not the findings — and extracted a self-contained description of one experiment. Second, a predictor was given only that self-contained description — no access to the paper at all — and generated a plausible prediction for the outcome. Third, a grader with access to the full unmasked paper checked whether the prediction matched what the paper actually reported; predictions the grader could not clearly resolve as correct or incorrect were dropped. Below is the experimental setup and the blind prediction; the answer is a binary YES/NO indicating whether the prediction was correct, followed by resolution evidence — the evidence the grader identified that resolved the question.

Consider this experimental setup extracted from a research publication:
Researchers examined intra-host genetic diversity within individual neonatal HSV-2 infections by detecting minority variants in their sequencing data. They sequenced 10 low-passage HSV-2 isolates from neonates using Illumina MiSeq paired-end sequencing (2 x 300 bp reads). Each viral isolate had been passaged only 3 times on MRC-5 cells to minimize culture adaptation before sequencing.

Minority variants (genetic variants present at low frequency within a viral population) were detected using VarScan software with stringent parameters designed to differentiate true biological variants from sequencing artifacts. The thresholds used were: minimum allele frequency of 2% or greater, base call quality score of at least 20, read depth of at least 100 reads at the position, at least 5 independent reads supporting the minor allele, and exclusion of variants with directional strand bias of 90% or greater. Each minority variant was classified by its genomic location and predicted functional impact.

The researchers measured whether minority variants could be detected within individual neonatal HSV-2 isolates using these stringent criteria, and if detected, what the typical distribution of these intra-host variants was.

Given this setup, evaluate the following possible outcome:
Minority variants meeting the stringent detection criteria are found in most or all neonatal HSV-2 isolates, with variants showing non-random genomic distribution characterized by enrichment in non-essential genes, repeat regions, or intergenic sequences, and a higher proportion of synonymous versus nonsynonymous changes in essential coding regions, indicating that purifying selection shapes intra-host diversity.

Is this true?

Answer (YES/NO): NO